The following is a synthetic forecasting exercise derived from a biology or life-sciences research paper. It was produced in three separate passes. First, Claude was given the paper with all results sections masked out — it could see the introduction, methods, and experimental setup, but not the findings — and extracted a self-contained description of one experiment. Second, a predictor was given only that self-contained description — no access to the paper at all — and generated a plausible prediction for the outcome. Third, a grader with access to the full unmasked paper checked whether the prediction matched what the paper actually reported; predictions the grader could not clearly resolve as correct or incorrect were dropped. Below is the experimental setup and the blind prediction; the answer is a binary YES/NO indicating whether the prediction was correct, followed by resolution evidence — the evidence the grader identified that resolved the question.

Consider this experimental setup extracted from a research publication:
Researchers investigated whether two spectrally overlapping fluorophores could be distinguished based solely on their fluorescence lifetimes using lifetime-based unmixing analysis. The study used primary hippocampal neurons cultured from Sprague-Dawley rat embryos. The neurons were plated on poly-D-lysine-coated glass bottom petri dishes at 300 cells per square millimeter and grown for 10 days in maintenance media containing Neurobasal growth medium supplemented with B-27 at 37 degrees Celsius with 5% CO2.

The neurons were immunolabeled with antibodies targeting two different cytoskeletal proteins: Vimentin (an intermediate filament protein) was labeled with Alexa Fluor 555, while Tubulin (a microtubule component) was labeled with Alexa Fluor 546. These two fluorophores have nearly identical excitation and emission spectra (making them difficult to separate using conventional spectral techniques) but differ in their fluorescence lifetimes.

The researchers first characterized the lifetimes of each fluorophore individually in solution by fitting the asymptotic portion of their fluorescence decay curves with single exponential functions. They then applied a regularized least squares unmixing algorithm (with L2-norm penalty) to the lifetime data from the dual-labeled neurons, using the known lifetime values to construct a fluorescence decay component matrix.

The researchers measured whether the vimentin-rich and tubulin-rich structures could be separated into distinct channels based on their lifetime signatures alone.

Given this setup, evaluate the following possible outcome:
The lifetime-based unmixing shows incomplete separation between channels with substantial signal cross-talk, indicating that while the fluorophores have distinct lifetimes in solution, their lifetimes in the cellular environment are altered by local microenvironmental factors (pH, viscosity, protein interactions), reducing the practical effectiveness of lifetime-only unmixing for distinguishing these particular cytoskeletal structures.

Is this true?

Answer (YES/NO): NO